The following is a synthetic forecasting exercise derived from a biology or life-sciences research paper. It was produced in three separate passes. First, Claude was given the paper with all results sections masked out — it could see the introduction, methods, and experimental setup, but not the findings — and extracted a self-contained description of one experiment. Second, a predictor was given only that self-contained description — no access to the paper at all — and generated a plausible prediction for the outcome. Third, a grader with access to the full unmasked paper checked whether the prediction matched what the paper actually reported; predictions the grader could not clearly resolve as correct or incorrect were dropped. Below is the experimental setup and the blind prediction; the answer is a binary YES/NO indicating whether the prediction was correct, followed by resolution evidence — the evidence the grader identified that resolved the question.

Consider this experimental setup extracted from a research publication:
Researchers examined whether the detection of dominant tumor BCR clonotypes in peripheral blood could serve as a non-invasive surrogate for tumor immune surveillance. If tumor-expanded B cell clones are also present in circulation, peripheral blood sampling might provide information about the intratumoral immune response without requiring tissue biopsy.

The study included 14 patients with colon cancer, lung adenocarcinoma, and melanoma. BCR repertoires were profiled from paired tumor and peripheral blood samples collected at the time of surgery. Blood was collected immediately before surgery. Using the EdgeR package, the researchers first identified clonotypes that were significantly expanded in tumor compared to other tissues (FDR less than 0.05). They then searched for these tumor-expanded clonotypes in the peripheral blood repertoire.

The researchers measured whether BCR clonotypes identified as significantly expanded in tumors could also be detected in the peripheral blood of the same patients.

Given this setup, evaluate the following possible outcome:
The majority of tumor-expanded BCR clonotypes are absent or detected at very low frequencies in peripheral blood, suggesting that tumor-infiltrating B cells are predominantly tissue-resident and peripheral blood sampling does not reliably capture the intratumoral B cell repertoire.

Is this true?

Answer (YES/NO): YES